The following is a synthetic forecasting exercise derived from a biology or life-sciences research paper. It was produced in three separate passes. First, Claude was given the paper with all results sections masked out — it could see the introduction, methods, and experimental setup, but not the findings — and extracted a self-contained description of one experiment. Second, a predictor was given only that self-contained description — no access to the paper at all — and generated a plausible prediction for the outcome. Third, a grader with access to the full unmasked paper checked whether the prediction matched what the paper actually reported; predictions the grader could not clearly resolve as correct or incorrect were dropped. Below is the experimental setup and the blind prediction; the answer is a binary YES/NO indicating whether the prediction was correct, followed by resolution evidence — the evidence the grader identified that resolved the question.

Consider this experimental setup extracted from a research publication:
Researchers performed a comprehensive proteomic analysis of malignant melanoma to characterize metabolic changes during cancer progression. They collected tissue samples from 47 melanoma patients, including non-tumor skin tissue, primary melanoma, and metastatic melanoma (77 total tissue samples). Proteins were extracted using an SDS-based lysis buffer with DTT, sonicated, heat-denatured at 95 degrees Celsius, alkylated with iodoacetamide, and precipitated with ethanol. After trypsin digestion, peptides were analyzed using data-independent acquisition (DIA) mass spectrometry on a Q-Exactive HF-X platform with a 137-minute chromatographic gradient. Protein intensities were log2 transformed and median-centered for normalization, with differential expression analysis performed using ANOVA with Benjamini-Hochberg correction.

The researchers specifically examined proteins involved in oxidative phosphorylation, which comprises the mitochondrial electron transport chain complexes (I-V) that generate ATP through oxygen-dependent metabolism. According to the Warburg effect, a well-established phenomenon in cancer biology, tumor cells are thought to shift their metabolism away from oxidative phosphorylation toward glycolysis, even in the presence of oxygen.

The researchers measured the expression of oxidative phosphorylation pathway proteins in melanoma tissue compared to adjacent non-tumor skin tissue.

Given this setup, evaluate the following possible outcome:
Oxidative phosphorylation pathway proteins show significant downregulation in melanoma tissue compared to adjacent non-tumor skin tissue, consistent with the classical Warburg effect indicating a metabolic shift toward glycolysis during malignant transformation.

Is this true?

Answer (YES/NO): NO